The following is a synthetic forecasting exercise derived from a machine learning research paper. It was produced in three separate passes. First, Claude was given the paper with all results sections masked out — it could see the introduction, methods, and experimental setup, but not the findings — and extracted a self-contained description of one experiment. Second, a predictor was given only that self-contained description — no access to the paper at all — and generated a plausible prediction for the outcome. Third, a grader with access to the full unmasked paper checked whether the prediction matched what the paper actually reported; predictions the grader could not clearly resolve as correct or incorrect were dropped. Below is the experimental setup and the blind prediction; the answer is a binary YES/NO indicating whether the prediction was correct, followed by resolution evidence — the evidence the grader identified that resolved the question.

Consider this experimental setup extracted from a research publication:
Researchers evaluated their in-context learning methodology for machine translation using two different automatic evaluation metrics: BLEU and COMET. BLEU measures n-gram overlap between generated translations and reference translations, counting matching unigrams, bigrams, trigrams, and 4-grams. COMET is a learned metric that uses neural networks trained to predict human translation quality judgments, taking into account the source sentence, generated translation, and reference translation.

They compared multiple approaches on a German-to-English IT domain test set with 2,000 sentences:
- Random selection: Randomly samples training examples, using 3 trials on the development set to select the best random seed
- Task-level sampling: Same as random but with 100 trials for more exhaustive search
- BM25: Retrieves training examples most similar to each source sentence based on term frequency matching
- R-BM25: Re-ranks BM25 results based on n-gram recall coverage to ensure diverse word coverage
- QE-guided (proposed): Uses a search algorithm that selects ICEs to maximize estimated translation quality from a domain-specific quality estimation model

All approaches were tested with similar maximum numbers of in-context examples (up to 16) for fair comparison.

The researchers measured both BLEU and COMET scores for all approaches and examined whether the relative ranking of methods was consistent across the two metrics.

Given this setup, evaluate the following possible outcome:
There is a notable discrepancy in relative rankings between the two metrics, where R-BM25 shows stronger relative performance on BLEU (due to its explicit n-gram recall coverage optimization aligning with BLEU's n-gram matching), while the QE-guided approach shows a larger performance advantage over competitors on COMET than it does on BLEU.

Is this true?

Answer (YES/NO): NO